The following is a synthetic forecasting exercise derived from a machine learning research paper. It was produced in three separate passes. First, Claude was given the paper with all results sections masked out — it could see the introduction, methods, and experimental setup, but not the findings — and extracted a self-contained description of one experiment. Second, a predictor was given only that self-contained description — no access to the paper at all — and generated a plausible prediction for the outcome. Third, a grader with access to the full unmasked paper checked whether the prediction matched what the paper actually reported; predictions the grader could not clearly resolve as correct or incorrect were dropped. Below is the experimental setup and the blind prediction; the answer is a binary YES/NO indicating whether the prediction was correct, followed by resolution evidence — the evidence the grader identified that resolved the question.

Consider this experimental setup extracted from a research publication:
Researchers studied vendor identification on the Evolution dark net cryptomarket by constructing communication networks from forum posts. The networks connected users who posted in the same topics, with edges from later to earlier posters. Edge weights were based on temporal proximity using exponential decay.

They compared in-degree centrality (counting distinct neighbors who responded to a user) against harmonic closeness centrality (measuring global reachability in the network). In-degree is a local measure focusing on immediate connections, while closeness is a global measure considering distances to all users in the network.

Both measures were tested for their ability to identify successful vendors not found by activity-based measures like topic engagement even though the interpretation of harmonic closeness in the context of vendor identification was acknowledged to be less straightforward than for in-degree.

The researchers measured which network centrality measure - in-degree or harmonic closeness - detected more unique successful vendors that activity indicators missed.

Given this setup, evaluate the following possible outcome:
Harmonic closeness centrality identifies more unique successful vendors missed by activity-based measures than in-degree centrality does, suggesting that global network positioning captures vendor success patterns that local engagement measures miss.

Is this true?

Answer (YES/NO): YES